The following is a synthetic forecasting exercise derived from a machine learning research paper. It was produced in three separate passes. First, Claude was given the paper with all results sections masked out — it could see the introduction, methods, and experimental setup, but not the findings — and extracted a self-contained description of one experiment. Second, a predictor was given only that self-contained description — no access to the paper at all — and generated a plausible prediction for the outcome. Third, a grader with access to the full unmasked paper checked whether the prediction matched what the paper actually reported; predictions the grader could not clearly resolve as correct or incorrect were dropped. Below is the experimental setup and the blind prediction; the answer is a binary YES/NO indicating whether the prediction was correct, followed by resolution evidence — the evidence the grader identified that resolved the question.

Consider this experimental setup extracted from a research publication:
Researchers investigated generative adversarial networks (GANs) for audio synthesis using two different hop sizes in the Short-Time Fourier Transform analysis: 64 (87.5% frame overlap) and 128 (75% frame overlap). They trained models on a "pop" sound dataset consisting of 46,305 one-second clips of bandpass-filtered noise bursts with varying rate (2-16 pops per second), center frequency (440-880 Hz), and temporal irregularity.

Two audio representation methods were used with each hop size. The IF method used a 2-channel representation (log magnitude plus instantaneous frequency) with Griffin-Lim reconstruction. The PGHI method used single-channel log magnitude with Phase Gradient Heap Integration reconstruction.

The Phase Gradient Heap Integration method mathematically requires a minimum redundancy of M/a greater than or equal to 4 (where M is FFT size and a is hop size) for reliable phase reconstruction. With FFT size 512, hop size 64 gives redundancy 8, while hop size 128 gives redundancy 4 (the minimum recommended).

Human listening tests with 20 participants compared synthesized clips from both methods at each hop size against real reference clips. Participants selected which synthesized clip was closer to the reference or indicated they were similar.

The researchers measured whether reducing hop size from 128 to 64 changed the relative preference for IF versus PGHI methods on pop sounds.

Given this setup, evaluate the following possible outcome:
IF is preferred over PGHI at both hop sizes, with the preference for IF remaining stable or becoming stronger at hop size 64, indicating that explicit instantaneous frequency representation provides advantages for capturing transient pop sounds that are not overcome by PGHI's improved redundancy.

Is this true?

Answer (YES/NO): NO